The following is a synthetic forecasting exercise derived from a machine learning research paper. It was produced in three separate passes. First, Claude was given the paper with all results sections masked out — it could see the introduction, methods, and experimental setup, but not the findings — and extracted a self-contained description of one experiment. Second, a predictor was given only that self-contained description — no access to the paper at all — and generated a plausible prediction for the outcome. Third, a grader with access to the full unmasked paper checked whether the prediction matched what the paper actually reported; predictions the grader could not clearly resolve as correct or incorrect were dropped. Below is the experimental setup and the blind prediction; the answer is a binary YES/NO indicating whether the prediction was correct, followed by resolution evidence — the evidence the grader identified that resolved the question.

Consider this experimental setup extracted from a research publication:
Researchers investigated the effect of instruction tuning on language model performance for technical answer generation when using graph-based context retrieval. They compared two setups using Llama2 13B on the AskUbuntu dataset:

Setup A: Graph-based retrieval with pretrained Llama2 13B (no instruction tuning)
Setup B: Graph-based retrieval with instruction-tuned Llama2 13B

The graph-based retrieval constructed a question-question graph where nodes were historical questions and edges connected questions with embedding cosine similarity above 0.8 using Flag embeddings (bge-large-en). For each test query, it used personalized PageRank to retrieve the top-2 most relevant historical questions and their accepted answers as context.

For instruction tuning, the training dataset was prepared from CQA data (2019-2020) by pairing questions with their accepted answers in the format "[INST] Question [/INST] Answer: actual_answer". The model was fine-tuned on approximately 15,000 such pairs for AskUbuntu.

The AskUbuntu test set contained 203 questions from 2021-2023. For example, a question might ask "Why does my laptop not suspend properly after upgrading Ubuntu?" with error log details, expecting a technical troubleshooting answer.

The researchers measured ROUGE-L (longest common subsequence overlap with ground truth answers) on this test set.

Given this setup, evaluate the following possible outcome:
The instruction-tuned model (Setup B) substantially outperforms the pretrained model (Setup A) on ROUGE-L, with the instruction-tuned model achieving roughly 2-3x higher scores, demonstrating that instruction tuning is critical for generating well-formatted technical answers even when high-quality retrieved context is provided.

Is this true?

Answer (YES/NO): NO